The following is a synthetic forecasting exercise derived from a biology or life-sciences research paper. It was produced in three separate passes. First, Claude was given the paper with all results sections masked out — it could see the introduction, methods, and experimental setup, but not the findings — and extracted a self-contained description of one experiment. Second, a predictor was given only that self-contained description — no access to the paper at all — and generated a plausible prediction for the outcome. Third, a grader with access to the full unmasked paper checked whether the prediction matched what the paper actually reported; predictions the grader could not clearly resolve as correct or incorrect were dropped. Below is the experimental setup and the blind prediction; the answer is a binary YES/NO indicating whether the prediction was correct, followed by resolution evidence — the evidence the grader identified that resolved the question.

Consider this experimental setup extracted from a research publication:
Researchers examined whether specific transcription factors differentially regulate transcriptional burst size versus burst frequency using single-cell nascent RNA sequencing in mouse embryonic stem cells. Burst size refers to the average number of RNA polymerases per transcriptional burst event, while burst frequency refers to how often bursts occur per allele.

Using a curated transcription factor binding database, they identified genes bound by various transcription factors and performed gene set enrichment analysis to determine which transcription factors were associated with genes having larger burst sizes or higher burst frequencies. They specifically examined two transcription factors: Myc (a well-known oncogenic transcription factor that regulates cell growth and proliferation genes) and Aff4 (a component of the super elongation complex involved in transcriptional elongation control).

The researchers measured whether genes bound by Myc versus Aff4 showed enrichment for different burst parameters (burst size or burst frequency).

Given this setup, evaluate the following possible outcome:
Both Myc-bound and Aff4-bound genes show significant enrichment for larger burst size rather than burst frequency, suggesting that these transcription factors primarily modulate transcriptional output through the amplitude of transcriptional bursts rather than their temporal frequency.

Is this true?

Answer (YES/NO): NO